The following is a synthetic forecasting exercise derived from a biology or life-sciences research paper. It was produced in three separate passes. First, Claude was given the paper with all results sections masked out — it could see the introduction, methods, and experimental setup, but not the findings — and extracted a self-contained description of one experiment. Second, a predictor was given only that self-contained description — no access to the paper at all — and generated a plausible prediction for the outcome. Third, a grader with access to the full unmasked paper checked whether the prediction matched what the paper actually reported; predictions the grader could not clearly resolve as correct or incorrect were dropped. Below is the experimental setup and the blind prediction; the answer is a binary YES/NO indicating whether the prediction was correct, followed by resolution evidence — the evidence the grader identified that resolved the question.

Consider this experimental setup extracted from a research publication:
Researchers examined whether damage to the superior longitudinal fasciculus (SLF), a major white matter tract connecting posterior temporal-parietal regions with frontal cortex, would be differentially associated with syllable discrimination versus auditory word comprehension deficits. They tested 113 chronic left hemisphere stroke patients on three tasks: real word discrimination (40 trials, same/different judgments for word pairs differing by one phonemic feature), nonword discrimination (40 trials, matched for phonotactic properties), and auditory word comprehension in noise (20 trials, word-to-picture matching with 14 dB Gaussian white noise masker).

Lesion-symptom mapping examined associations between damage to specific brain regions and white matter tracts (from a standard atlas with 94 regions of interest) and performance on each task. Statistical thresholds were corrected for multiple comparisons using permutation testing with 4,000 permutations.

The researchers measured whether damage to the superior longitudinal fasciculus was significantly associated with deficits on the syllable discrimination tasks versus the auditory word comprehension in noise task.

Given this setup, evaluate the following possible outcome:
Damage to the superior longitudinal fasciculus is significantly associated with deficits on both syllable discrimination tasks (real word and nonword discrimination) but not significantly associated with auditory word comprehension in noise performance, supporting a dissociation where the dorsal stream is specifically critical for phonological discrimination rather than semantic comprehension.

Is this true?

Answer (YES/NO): YES